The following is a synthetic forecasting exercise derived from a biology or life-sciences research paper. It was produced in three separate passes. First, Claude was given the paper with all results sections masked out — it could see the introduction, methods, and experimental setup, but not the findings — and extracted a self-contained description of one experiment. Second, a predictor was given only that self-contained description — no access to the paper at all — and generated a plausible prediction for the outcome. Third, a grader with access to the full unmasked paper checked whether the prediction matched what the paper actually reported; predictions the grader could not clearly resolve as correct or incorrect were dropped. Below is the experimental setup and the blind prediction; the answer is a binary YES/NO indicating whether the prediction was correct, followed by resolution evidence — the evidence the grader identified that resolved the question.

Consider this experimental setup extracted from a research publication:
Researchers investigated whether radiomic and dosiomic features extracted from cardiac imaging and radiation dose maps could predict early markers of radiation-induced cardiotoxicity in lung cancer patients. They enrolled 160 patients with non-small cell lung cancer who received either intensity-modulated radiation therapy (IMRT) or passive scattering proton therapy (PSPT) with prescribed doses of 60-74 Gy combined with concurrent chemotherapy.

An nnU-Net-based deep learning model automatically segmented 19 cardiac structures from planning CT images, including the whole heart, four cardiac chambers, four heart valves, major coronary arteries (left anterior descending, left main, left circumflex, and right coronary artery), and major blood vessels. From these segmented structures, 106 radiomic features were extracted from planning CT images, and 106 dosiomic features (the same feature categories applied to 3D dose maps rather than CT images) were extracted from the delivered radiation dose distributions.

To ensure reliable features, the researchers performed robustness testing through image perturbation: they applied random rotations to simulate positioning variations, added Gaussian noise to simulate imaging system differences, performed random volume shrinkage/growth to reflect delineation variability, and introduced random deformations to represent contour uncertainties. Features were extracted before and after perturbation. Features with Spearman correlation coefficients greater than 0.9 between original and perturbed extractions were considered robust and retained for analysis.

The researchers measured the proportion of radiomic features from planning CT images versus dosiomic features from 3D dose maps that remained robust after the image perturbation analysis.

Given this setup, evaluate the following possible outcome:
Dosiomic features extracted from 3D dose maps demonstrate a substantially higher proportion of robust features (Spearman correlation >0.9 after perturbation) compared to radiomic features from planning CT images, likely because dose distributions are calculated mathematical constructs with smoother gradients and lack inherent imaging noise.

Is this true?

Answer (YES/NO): YES